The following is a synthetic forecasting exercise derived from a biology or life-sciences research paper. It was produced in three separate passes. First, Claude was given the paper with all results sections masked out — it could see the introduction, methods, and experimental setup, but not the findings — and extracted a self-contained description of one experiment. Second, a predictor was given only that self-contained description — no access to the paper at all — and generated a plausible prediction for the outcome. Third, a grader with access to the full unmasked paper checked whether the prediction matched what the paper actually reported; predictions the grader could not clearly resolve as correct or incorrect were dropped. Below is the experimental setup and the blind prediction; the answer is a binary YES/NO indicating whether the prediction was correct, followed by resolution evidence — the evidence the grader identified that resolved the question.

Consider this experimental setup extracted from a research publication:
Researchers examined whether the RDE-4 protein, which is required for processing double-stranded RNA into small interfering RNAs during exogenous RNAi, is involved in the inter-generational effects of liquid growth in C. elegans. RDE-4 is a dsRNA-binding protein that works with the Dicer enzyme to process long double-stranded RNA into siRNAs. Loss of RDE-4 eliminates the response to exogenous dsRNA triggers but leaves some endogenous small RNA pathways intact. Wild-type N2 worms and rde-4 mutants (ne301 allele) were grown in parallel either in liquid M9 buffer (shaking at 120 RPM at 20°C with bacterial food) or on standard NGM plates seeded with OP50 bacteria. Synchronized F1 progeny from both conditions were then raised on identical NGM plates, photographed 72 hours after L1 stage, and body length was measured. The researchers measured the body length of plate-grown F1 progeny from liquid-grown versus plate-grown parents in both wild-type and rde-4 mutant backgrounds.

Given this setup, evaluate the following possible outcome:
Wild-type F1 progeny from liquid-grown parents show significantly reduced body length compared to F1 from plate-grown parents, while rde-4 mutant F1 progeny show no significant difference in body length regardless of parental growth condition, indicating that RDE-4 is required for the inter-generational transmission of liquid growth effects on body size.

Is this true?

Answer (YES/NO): NO